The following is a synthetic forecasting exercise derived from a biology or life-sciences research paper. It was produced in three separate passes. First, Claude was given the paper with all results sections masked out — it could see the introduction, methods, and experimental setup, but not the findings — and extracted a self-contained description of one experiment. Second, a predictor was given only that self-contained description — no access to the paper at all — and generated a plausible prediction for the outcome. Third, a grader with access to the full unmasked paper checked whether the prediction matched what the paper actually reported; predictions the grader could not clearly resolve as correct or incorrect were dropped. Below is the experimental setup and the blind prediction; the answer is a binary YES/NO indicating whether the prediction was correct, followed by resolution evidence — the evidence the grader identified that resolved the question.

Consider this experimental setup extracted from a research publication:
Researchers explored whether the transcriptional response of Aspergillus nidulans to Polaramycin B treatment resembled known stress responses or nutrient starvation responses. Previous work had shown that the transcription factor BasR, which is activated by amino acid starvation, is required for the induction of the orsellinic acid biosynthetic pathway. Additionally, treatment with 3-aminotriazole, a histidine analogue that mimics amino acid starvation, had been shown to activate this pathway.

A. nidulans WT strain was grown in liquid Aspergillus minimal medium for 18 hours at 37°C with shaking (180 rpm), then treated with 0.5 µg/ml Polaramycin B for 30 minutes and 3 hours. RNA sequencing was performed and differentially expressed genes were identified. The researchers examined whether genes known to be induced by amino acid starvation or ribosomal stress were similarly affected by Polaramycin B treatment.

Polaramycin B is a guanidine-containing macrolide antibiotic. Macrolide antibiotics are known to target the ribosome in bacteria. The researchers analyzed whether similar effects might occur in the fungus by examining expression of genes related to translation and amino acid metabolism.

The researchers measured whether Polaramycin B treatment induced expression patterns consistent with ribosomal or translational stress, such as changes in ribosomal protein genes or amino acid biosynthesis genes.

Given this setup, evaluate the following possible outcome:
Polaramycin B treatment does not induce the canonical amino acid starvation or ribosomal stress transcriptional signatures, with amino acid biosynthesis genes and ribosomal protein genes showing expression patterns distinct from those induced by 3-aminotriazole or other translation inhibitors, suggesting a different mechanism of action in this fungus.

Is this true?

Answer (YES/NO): NO